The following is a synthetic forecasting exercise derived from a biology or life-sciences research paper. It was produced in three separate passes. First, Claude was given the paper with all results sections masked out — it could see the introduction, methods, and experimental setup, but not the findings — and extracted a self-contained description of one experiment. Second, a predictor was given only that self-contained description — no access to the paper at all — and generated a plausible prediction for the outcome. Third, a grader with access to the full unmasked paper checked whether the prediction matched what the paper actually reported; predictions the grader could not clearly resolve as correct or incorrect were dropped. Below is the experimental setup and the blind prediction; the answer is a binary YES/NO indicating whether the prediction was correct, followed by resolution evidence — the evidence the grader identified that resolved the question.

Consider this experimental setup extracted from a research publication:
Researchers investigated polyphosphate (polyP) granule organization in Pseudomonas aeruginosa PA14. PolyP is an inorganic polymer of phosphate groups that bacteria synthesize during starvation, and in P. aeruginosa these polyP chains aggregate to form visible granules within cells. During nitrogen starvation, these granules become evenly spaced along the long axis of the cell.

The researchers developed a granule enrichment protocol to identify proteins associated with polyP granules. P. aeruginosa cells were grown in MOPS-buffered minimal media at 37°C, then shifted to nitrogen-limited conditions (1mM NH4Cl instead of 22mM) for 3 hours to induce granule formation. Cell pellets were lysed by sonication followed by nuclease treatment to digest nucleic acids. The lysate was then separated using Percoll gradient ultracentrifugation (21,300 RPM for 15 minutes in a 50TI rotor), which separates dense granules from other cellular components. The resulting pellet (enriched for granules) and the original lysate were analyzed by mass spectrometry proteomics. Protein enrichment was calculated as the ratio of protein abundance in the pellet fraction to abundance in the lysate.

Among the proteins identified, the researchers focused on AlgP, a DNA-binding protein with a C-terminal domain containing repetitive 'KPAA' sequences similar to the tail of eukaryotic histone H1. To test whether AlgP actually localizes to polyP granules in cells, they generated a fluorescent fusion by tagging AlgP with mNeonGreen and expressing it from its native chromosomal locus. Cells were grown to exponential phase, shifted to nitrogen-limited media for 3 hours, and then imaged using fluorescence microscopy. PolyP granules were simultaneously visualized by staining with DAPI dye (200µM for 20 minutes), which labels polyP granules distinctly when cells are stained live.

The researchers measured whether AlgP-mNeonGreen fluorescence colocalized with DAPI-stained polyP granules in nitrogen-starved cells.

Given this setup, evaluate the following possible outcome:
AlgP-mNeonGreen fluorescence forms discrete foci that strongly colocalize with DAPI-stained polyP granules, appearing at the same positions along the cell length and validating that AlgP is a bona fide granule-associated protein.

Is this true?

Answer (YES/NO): YES